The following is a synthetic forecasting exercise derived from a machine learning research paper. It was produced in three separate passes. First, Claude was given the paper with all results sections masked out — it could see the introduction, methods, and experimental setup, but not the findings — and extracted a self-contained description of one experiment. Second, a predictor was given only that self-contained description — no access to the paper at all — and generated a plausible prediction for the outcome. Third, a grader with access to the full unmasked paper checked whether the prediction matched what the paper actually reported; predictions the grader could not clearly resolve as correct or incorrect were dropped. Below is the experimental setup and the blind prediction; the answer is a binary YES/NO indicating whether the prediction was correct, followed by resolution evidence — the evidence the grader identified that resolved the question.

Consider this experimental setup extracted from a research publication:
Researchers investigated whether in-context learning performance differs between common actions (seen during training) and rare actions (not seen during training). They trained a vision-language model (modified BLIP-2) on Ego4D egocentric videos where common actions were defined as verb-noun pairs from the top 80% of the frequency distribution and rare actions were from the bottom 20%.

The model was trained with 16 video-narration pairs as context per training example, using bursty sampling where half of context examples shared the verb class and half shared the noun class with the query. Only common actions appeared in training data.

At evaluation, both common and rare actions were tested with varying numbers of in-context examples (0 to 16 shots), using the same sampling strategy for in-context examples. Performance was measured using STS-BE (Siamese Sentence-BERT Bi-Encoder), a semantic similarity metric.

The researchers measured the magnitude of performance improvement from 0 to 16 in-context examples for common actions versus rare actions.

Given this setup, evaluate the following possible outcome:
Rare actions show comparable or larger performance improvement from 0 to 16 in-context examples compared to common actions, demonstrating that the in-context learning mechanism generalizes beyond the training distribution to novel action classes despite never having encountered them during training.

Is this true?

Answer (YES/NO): YES